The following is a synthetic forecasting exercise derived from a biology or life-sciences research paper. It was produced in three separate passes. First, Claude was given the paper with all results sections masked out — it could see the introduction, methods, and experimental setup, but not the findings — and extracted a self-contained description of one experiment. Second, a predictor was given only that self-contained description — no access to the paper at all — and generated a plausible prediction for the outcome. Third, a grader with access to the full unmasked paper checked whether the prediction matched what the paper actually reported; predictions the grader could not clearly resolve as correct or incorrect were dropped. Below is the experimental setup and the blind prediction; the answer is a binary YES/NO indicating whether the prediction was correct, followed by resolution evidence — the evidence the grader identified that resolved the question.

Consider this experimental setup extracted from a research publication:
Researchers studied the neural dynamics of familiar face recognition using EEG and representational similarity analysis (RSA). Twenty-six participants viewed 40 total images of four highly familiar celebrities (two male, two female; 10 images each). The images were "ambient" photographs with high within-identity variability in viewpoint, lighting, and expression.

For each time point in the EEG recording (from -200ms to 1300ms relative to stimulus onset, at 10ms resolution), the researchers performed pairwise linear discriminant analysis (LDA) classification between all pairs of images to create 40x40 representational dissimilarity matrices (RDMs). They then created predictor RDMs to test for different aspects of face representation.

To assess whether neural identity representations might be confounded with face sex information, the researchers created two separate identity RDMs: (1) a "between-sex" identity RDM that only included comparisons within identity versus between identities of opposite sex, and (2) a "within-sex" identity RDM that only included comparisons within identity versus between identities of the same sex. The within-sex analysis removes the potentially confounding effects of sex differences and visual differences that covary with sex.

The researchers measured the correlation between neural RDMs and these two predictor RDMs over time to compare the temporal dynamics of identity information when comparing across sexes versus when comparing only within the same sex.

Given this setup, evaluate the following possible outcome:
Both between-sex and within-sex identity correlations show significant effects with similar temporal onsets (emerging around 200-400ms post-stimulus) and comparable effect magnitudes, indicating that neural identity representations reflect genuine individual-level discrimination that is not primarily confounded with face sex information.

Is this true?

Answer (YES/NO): NO